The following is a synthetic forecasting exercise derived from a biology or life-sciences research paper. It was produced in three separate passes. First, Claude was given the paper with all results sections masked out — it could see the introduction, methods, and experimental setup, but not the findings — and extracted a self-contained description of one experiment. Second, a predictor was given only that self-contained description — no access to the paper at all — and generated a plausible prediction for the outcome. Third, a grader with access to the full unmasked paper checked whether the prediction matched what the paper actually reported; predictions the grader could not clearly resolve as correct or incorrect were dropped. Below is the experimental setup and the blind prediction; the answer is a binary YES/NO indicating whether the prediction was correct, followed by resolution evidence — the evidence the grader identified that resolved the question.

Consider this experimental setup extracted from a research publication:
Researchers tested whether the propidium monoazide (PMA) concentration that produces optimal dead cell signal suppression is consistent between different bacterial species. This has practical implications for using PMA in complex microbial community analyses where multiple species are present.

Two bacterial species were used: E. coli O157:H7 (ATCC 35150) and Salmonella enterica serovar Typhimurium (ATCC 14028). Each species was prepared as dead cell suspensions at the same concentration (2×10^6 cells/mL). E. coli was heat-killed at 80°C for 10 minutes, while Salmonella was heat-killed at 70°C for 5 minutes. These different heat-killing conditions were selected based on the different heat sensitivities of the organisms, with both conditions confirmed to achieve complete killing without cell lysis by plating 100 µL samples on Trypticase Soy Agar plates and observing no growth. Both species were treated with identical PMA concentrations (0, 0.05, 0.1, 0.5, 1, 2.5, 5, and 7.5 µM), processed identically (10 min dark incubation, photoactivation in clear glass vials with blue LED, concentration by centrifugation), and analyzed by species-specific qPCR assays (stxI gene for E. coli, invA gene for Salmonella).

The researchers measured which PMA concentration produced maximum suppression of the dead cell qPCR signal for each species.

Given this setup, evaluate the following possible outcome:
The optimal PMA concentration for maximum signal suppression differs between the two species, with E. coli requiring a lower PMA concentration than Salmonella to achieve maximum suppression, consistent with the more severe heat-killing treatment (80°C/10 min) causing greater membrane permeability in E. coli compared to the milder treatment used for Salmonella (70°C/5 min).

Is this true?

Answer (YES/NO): YES